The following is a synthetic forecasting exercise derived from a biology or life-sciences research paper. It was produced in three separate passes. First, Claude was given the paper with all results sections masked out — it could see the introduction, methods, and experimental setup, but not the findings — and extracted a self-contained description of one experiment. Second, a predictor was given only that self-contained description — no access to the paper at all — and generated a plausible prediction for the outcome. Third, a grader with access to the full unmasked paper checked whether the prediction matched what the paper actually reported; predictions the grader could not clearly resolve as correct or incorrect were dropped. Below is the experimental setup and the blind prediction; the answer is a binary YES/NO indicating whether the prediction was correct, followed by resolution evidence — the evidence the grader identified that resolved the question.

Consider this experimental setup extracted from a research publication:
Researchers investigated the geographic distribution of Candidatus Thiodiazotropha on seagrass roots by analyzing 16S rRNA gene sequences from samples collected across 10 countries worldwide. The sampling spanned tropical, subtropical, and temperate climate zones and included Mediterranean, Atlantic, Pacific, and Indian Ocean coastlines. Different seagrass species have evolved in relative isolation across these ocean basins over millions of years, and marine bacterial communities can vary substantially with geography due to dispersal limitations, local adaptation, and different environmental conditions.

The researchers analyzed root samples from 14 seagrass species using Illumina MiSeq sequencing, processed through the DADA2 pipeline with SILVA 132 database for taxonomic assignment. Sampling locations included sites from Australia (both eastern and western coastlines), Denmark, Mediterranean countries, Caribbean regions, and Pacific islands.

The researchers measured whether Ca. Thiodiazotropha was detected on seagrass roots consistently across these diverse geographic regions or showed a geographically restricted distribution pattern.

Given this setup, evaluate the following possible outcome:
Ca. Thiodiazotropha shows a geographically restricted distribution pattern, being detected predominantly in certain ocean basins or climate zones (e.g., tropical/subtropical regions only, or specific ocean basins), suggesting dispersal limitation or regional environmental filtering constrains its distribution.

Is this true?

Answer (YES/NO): NO